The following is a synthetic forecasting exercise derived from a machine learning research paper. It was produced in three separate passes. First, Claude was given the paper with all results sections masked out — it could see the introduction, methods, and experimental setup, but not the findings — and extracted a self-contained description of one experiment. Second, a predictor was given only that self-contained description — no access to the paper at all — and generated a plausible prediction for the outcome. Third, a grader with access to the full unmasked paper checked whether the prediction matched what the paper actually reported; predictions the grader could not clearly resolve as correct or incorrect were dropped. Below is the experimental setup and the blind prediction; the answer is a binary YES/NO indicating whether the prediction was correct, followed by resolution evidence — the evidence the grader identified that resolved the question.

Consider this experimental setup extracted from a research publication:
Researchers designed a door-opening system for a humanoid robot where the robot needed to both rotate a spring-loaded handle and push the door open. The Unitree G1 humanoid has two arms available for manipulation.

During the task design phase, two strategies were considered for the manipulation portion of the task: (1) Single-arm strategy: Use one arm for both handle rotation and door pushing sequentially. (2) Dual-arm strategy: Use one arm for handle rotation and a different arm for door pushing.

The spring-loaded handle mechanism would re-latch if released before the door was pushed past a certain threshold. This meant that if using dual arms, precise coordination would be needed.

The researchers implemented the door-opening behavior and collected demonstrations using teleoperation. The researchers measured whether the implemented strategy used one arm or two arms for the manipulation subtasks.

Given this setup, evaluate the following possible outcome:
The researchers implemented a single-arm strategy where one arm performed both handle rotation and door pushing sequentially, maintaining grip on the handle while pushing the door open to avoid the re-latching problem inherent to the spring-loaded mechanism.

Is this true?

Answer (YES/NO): NO